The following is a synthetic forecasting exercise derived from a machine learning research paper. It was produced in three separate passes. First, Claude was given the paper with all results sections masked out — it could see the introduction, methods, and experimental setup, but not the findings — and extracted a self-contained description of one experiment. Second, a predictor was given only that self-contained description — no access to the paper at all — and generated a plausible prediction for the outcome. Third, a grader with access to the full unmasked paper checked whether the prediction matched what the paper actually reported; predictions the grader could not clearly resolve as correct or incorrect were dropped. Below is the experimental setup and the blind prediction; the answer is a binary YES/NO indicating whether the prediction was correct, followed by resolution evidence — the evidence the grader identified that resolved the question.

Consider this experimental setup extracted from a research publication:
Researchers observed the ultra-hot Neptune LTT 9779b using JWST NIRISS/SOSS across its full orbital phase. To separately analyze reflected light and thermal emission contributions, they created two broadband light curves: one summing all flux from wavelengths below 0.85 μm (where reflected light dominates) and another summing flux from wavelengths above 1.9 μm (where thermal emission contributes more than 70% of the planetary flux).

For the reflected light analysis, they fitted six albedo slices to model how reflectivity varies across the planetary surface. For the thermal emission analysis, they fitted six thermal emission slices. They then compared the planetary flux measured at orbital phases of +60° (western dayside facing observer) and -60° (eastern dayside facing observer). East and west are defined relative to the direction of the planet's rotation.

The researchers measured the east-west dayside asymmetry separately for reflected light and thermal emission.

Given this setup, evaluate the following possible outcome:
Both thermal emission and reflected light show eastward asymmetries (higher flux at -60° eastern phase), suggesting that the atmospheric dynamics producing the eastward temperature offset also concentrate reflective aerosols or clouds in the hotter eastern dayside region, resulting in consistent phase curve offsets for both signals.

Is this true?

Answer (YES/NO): NO